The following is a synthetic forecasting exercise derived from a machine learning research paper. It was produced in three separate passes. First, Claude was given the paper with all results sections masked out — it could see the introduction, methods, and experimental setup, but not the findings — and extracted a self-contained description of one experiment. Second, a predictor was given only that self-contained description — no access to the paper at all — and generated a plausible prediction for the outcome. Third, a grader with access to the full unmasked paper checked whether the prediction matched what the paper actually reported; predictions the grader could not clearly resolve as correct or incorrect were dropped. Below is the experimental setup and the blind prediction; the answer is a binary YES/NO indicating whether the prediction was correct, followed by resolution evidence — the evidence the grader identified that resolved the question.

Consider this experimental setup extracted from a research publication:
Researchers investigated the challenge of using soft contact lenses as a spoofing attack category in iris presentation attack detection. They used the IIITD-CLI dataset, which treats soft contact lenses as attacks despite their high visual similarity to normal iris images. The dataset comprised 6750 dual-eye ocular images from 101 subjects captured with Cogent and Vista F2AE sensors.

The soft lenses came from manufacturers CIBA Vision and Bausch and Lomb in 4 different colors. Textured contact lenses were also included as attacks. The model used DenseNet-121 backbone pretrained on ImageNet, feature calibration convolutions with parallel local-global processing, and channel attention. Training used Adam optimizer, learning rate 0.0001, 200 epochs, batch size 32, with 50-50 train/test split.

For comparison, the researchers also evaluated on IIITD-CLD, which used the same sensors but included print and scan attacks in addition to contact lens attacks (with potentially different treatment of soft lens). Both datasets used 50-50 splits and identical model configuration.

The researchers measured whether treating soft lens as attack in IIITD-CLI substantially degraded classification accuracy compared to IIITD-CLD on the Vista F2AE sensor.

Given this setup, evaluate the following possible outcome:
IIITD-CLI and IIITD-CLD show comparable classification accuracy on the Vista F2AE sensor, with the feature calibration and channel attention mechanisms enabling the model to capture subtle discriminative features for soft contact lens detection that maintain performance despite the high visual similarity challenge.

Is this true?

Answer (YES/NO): YES